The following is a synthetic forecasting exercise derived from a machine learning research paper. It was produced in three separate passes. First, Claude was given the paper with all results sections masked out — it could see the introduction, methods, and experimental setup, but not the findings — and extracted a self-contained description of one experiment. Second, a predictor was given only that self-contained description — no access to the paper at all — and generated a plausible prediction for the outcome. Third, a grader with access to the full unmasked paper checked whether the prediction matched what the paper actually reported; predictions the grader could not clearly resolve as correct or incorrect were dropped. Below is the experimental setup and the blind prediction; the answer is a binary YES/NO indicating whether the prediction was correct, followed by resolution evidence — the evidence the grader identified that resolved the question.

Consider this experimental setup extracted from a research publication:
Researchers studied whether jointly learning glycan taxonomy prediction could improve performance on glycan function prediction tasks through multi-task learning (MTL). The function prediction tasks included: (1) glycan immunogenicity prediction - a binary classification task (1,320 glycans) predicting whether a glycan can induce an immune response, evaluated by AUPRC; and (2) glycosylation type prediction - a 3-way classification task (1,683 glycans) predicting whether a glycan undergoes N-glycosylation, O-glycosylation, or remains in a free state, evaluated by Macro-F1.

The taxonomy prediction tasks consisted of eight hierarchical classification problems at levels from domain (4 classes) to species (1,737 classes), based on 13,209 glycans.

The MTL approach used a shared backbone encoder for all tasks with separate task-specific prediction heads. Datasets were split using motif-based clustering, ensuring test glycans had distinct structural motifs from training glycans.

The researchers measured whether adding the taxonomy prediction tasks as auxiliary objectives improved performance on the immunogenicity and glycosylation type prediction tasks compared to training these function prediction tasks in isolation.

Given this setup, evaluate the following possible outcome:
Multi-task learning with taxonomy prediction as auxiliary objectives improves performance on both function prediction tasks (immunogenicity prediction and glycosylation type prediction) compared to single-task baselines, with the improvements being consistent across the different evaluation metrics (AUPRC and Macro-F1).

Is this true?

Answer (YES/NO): YES